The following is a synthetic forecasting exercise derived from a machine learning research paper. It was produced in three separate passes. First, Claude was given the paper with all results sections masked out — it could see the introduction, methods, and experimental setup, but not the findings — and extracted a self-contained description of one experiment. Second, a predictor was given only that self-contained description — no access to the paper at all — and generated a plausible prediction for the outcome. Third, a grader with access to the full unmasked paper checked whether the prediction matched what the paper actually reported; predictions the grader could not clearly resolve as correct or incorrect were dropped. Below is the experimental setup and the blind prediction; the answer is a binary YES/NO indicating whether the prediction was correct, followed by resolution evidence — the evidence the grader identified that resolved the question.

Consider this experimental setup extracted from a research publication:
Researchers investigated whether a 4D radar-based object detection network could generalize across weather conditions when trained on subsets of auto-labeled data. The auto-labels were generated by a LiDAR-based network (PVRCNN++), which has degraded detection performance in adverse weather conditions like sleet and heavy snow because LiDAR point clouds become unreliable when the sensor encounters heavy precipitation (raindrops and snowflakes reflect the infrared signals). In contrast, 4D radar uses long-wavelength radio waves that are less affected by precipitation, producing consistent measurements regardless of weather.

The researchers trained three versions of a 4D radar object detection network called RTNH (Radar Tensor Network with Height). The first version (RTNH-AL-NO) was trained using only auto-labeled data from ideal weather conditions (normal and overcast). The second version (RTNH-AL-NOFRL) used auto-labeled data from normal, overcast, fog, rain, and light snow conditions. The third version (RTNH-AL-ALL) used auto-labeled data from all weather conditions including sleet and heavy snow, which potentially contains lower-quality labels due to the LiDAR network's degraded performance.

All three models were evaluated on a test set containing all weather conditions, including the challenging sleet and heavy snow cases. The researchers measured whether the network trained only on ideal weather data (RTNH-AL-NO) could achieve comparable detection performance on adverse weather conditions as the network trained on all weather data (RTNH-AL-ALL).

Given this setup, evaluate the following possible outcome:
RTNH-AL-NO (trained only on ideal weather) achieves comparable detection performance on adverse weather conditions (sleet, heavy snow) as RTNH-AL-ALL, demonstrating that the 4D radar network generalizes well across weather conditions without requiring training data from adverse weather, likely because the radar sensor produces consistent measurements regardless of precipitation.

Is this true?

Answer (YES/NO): NO